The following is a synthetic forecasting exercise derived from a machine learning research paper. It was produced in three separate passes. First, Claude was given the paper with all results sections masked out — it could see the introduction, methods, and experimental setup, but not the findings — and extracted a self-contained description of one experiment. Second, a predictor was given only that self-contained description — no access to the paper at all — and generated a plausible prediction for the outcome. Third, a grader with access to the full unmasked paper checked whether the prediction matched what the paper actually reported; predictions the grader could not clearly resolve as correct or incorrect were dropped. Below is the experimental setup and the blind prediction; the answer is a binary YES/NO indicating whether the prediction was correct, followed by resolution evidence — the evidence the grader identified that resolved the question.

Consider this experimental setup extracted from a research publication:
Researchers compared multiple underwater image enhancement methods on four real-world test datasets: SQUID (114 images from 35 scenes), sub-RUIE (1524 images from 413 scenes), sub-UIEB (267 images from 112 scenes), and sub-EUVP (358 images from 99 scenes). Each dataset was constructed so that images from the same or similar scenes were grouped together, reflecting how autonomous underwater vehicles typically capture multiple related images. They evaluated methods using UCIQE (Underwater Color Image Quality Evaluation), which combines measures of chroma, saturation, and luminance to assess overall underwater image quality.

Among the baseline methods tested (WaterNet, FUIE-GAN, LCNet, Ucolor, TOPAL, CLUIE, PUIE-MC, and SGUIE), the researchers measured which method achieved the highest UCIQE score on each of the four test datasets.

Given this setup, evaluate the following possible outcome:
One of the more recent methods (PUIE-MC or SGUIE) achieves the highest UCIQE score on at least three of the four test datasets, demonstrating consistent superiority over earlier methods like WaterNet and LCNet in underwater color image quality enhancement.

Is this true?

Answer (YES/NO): YES